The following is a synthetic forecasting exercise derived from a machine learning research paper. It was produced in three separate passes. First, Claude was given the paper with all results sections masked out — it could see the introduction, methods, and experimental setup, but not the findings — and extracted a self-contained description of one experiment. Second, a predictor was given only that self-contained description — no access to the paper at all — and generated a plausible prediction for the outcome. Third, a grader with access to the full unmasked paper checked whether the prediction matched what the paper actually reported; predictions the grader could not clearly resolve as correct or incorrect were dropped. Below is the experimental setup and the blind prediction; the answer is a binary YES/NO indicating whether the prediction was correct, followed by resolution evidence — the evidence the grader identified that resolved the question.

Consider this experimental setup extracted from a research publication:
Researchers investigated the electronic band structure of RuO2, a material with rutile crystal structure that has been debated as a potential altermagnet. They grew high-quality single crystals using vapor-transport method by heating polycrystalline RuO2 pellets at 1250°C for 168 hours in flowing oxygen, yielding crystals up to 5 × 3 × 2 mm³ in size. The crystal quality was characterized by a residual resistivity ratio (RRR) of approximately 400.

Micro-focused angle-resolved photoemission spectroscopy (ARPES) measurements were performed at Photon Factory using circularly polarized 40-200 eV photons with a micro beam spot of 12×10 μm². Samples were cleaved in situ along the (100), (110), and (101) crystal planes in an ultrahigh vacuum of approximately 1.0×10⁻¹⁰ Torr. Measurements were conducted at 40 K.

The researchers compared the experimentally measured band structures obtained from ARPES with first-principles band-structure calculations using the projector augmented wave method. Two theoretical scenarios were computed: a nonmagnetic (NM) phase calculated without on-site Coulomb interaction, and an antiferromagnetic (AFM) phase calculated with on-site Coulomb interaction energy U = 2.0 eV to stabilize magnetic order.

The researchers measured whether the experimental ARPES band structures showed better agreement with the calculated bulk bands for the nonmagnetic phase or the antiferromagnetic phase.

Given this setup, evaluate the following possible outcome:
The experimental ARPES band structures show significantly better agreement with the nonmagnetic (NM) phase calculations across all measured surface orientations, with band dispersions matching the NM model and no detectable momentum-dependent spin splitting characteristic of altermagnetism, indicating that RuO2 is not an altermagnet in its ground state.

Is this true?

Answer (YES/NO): YES